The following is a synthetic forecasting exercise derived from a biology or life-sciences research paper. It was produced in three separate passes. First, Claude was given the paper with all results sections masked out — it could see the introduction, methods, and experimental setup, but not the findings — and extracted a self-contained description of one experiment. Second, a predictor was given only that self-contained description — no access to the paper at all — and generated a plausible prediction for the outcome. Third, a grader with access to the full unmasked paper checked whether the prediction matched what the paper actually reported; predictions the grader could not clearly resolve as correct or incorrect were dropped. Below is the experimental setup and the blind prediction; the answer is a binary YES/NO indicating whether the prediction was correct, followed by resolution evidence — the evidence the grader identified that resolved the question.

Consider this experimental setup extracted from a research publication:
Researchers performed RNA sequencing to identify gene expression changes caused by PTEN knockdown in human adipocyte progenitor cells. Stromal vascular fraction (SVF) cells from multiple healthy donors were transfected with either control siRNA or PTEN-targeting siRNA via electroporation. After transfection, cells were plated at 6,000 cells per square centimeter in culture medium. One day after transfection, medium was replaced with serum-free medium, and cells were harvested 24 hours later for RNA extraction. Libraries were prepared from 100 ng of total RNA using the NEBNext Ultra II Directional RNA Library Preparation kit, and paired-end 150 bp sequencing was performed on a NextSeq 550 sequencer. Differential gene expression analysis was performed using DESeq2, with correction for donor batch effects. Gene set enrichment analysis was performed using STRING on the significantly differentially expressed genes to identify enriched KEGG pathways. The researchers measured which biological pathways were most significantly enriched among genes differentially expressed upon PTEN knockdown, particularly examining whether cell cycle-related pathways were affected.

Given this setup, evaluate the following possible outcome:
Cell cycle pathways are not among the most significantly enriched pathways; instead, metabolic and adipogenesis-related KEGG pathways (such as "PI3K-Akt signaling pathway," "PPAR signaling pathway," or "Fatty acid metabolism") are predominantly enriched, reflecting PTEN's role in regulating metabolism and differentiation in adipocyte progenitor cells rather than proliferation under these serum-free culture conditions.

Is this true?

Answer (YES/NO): NO